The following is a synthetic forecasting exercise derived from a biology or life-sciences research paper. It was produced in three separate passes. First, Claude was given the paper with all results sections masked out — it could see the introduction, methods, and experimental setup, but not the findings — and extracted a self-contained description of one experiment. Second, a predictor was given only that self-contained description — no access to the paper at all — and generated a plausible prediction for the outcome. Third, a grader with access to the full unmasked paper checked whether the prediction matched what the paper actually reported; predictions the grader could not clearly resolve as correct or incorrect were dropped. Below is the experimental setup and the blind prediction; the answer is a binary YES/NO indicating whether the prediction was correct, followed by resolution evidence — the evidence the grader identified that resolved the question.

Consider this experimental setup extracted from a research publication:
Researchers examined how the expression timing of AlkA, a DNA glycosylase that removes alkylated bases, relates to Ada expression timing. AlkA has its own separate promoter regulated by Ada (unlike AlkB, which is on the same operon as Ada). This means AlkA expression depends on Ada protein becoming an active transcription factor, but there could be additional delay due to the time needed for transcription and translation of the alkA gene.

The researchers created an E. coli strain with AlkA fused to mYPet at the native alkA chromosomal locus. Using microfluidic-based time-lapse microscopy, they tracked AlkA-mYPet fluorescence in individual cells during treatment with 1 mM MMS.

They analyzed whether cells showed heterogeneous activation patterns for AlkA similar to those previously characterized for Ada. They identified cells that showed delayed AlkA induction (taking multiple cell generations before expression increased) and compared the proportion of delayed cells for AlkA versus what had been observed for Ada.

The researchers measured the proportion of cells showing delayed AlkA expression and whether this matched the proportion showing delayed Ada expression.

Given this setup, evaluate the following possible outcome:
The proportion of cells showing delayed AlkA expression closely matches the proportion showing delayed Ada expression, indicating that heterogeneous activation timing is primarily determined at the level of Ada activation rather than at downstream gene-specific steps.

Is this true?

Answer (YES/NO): YES